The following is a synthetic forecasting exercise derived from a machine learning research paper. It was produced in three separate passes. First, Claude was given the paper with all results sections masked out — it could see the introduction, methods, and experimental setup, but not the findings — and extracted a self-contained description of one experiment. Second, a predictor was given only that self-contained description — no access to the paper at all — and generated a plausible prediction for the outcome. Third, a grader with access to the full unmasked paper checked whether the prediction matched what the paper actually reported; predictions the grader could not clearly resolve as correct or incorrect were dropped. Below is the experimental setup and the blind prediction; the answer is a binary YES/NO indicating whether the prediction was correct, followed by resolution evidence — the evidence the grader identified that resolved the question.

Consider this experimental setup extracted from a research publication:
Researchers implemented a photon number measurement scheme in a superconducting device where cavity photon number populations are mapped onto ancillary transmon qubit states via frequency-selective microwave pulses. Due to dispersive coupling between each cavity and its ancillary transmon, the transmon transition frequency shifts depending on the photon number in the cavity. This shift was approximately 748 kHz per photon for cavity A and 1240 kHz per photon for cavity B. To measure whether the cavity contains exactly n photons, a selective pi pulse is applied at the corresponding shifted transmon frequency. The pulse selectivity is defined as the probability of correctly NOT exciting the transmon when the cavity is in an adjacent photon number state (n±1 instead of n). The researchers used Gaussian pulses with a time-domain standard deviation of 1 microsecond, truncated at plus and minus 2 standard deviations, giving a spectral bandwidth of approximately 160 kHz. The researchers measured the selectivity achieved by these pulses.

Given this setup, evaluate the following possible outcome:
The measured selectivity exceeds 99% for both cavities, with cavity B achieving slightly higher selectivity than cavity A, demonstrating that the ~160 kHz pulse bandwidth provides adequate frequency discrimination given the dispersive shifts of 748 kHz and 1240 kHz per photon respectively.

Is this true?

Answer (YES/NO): NO